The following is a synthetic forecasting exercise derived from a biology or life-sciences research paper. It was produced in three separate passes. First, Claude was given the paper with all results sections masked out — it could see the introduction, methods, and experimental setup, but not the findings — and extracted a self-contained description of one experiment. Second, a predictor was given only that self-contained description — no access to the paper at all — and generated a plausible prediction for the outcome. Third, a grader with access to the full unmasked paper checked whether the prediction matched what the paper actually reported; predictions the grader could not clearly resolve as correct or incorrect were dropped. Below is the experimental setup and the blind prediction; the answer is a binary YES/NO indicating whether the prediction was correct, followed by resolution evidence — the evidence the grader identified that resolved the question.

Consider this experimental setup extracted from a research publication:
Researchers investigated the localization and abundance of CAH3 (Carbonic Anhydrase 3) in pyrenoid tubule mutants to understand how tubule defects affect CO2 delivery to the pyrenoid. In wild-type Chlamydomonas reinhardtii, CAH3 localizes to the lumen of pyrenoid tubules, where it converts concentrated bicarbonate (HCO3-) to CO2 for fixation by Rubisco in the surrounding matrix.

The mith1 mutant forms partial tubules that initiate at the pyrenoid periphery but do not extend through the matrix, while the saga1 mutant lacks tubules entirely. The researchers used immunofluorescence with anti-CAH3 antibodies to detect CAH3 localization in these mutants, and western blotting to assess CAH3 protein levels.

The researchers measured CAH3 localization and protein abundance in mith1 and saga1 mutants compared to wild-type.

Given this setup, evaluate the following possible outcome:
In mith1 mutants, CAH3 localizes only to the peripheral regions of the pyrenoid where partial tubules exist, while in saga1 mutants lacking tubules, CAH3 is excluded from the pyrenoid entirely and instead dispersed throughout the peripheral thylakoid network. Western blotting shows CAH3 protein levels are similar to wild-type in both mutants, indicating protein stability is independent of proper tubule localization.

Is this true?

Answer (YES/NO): NO